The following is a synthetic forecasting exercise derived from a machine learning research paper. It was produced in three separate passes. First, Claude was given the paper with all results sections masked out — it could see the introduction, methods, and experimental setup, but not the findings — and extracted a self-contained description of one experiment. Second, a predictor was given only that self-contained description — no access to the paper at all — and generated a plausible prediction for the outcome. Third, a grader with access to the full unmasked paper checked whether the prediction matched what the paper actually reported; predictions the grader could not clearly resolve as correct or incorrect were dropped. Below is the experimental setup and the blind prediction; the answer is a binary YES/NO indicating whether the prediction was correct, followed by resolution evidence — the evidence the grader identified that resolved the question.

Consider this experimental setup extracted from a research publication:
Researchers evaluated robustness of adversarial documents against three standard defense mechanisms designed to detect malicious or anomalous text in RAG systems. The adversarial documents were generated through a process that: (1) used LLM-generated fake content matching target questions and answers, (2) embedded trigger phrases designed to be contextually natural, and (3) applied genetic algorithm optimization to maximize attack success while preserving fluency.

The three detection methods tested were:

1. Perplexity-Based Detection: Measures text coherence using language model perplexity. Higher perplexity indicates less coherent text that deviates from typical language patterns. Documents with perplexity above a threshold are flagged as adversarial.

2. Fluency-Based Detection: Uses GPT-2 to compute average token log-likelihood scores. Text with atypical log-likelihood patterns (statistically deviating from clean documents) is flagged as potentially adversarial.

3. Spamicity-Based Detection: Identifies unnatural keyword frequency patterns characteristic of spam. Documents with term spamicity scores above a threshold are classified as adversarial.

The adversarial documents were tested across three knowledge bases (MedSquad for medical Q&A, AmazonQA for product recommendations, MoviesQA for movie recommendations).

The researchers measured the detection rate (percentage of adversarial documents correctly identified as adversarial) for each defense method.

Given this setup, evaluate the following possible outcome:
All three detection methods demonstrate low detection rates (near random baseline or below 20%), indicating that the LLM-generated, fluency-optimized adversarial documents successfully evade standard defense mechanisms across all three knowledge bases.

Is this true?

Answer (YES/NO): NO